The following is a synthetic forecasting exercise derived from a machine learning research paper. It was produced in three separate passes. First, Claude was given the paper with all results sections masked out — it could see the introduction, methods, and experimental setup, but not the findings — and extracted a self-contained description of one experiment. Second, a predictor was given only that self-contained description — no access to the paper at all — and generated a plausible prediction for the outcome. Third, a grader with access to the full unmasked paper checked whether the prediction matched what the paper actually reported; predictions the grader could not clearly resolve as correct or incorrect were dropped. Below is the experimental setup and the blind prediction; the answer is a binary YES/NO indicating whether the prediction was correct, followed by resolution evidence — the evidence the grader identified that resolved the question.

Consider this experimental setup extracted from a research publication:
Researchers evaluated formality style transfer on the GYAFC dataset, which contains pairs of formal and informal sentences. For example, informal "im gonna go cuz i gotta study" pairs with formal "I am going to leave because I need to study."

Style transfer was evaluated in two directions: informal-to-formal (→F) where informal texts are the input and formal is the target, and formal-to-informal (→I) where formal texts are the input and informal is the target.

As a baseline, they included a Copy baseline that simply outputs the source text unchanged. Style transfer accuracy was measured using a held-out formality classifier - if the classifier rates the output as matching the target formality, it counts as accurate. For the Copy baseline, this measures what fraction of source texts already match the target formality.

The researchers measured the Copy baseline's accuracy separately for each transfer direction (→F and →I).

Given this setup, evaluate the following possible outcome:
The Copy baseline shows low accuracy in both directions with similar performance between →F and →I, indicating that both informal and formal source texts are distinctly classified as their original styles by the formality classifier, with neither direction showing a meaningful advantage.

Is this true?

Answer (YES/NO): NO